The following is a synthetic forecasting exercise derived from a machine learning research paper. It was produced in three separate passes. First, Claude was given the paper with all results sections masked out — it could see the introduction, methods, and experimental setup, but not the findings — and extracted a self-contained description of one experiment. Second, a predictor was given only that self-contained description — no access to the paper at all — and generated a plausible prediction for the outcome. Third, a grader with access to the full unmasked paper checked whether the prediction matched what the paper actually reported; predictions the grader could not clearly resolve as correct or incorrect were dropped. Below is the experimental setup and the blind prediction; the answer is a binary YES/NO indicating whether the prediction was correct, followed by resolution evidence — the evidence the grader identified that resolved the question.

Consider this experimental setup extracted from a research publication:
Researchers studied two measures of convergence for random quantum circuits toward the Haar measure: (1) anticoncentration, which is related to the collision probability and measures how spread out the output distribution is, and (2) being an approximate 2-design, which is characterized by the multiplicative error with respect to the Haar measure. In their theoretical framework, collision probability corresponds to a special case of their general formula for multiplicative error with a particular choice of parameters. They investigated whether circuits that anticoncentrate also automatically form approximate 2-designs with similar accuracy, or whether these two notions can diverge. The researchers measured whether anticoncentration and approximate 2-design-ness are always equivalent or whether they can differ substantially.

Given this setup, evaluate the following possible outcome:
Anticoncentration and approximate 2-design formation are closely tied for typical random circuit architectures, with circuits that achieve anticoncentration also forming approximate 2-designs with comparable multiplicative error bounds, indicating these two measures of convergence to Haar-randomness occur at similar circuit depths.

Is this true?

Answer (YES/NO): NO